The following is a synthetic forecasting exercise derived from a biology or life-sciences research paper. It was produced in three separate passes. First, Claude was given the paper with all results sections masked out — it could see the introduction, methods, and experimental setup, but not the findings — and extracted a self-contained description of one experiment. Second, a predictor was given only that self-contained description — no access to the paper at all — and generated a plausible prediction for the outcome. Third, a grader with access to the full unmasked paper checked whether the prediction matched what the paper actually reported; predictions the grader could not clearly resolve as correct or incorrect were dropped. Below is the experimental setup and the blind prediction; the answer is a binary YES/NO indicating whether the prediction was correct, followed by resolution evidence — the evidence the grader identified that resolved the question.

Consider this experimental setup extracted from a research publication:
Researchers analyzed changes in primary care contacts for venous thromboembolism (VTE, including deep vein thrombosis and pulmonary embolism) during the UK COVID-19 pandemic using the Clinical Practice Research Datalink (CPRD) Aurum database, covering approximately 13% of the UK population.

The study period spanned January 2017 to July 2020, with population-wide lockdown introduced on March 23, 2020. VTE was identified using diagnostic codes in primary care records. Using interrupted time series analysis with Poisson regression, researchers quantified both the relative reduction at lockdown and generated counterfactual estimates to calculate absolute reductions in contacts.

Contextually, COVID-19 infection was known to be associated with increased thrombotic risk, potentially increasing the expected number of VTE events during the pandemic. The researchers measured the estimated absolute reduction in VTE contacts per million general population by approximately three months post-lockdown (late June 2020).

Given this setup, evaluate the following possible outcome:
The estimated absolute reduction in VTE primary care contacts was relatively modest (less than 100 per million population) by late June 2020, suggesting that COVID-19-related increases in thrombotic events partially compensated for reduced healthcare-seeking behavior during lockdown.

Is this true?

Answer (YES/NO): YES